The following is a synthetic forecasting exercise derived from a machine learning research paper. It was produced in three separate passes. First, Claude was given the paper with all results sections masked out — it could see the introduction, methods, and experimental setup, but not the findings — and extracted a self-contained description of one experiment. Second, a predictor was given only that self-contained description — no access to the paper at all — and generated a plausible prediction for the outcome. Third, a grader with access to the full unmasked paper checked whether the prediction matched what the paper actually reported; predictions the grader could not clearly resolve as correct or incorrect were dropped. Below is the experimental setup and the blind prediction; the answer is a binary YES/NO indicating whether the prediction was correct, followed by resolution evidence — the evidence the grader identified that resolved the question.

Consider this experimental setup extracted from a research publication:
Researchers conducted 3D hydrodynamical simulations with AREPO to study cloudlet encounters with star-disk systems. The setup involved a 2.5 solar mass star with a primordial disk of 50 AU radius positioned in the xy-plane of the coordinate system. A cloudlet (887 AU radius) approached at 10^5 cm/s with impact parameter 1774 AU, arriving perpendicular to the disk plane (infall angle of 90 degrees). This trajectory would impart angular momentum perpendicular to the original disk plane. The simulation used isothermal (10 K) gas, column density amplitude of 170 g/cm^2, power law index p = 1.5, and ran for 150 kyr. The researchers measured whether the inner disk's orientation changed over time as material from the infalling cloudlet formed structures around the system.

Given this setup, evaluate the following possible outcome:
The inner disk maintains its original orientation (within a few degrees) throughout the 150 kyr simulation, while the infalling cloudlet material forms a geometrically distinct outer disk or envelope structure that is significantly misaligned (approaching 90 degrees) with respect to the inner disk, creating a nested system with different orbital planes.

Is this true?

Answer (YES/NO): NO